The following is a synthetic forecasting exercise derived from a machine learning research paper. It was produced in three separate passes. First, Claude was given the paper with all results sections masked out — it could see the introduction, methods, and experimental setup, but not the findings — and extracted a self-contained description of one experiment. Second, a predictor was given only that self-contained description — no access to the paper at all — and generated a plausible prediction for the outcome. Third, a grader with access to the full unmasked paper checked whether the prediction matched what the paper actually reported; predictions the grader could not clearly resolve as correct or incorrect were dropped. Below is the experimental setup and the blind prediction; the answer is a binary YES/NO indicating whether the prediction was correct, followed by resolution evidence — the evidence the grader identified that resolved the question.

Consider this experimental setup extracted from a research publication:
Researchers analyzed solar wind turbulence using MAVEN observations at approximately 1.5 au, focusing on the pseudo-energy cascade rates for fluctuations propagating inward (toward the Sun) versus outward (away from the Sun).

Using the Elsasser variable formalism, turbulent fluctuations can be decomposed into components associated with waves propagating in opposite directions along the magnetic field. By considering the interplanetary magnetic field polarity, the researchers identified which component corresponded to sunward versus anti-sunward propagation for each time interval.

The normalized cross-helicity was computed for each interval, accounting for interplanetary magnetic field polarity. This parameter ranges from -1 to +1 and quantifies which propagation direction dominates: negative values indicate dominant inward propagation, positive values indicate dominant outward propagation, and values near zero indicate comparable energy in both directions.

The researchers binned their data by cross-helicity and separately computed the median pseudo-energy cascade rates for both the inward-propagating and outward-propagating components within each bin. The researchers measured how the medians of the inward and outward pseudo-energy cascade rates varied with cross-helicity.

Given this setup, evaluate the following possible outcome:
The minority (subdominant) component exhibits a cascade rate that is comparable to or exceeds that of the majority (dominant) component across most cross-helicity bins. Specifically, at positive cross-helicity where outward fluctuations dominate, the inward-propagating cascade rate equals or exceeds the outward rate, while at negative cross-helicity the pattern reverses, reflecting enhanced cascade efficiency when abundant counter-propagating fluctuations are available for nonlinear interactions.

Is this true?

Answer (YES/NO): NO